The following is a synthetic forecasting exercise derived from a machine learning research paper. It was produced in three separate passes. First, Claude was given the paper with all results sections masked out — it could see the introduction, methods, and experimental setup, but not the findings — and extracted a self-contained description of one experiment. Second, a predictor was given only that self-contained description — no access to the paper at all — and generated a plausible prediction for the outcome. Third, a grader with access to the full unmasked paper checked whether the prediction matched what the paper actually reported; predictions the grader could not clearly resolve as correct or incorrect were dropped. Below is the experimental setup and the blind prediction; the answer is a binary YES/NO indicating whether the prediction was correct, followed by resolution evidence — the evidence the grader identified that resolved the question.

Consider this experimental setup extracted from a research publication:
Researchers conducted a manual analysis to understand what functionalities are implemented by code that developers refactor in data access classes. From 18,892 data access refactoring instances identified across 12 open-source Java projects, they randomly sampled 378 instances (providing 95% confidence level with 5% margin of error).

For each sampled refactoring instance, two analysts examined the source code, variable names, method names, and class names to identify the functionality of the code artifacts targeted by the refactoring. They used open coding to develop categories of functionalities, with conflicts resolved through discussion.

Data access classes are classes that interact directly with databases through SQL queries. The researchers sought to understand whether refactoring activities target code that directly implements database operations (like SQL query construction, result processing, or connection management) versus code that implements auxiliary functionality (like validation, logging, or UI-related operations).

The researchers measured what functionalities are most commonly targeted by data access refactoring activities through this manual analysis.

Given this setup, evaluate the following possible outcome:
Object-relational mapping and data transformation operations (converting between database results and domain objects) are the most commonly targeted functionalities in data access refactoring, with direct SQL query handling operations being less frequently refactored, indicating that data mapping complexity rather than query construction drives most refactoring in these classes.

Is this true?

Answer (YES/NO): NO